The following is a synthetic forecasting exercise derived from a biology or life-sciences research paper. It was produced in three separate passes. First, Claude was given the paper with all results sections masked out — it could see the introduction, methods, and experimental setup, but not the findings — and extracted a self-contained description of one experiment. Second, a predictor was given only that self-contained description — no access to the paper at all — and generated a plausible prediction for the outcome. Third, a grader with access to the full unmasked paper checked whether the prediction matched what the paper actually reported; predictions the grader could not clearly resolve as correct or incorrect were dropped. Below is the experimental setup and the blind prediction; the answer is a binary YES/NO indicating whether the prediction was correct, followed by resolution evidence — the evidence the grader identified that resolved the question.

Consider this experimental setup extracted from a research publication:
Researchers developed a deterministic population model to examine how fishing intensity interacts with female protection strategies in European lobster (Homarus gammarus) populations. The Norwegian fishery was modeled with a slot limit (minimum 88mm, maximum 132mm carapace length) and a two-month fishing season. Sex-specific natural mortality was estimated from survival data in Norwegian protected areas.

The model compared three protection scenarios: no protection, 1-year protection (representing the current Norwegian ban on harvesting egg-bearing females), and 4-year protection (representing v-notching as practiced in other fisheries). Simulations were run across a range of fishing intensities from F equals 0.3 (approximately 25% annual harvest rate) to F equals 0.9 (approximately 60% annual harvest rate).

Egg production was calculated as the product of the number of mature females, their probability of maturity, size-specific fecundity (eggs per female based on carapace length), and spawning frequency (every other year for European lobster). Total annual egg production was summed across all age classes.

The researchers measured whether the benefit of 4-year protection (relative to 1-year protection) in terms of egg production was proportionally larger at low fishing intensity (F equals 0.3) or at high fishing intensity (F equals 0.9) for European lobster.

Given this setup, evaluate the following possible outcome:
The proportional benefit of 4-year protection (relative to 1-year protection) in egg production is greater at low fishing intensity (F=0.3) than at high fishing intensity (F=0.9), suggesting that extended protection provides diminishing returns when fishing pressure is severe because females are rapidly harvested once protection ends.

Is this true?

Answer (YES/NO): NO